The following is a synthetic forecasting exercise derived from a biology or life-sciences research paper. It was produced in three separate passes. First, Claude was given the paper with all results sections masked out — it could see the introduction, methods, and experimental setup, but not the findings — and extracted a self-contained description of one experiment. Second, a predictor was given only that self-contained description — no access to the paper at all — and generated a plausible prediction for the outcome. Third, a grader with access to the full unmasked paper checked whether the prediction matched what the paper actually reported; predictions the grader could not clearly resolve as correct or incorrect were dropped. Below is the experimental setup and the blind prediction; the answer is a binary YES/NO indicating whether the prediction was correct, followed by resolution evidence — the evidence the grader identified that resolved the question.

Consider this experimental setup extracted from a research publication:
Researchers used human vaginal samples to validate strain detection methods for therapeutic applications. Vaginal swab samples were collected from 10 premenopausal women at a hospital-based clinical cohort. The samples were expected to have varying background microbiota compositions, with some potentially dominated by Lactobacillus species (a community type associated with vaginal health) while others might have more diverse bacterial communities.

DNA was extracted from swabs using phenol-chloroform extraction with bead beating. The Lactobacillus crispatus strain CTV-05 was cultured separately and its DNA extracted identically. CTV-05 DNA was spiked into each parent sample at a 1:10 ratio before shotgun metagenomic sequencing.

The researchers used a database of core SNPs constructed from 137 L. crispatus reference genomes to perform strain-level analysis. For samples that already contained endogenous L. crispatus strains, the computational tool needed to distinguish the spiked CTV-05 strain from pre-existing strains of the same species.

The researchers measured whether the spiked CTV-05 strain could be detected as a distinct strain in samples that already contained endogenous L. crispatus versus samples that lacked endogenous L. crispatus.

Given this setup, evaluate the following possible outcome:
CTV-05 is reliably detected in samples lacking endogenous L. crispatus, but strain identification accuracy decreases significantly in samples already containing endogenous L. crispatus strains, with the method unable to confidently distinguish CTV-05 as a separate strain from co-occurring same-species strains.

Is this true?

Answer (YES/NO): NO